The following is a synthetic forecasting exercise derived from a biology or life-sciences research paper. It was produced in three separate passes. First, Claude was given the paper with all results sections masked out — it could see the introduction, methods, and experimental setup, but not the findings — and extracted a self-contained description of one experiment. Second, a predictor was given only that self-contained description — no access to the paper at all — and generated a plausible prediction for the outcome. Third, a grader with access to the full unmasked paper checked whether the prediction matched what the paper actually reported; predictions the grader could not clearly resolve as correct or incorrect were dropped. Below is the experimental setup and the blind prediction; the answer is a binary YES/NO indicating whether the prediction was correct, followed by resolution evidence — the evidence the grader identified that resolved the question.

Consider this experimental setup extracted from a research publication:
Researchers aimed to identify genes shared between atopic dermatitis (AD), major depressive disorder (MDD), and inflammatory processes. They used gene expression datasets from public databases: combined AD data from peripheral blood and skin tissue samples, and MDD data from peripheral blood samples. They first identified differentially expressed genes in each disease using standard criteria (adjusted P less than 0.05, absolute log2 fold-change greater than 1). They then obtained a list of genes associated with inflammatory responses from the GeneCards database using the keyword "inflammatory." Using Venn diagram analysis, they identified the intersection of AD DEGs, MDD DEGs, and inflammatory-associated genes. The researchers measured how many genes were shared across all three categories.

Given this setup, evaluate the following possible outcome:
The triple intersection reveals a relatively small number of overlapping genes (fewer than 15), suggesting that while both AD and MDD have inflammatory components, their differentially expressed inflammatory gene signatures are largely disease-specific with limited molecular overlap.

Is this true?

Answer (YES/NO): NO